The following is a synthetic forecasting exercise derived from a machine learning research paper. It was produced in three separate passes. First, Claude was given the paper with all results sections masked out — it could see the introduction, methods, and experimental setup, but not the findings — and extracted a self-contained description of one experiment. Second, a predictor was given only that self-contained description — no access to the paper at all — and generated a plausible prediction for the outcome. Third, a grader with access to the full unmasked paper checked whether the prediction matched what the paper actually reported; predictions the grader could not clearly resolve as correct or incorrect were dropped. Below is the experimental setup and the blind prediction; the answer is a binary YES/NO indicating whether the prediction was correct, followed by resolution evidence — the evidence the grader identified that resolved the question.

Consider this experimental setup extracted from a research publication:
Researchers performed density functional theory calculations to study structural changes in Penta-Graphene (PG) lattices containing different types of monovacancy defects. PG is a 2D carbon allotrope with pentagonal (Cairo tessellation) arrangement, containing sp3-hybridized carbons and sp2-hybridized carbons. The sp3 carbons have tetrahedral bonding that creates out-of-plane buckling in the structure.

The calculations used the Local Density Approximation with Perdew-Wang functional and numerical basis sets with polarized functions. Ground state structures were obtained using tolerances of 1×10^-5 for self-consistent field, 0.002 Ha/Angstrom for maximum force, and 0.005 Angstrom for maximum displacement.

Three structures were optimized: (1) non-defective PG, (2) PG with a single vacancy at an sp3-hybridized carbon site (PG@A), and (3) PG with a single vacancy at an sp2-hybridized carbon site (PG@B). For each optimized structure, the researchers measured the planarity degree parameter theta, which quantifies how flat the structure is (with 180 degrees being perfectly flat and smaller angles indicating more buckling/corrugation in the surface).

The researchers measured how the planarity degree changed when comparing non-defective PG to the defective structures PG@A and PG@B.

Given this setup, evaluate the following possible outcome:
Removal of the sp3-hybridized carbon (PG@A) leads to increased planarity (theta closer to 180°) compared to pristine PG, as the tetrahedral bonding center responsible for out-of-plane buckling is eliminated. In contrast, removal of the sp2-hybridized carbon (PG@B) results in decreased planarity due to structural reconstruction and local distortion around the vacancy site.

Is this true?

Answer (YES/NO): NO